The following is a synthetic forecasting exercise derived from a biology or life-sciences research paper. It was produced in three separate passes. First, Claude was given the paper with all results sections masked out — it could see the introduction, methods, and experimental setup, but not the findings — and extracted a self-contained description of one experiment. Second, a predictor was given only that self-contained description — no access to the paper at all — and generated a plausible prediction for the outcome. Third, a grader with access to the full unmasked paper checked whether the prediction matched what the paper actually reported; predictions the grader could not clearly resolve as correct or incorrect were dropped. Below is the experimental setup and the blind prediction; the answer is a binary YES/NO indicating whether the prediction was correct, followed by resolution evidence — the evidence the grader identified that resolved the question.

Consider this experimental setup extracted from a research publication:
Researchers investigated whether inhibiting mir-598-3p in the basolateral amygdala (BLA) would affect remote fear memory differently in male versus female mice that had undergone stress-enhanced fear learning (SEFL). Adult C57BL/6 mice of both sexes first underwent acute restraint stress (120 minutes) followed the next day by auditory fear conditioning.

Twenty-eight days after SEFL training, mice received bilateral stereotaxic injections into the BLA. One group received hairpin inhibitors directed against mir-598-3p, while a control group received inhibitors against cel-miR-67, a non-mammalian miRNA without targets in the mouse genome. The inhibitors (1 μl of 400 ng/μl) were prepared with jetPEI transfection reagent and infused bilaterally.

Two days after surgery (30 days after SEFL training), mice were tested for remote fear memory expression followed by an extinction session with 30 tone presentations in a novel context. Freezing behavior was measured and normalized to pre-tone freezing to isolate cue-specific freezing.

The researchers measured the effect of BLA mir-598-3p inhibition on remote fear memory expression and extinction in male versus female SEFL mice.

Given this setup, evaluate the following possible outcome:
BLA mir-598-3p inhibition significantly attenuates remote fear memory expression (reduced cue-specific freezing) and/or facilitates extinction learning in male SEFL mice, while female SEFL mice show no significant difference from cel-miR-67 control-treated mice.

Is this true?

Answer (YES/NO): NO